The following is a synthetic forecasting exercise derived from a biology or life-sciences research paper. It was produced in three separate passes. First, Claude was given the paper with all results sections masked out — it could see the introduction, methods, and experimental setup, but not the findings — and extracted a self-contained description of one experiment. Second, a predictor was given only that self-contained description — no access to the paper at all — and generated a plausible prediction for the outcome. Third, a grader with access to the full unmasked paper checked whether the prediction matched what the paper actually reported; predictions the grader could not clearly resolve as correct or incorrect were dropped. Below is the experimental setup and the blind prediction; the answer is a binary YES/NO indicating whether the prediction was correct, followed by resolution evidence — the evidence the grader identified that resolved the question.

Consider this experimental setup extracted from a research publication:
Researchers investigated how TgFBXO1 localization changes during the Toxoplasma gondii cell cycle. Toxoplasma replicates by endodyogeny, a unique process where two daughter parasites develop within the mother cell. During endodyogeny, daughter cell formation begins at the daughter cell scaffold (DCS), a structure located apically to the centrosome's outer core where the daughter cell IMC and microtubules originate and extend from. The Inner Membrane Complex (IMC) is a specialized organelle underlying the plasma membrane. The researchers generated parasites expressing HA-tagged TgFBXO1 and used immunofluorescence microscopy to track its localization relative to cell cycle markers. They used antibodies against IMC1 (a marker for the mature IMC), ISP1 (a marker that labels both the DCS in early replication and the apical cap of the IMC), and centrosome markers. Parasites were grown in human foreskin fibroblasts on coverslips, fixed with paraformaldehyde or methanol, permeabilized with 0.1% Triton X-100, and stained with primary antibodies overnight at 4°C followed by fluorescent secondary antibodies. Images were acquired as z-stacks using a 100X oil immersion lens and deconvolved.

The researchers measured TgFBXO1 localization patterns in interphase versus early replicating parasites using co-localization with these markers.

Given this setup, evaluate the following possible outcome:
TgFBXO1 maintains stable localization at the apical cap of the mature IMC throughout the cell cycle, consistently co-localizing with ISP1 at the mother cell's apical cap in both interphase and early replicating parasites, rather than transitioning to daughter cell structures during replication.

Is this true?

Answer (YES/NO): NO